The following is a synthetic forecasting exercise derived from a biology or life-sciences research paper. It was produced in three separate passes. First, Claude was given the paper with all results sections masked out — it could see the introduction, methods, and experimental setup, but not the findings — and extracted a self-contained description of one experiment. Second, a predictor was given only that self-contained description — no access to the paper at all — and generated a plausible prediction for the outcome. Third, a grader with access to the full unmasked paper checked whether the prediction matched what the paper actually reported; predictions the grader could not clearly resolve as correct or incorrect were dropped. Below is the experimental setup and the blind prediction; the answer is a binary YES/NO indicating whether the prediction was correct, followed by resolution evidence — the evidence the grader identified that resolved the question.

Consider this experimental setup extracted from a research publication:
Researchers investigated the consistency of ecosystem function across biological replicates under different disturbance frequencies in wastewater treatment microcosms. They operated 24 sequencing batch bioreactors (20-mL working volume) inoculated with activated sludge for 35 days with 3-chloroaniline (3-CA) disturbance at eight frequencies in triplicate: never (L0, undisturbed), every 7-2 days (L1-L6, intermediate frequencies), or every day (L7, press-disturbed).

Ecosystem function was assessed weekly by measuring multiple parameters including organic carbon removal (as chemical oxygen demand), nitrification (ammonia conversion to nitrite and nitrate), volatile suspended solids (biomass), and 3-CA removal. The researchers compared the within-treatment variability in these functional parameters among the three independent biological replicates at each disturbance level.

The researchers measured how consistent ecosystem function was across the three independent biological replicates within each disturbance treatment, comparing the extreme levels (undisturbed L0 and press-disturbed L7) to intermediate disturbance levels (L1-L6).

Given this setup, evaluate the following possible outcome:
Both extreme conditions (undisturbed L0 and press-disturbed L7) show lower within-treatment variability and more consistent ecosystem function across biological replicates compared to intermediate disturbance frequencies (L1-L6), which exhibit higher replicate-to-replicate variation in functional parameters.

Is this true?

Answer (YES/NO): YES